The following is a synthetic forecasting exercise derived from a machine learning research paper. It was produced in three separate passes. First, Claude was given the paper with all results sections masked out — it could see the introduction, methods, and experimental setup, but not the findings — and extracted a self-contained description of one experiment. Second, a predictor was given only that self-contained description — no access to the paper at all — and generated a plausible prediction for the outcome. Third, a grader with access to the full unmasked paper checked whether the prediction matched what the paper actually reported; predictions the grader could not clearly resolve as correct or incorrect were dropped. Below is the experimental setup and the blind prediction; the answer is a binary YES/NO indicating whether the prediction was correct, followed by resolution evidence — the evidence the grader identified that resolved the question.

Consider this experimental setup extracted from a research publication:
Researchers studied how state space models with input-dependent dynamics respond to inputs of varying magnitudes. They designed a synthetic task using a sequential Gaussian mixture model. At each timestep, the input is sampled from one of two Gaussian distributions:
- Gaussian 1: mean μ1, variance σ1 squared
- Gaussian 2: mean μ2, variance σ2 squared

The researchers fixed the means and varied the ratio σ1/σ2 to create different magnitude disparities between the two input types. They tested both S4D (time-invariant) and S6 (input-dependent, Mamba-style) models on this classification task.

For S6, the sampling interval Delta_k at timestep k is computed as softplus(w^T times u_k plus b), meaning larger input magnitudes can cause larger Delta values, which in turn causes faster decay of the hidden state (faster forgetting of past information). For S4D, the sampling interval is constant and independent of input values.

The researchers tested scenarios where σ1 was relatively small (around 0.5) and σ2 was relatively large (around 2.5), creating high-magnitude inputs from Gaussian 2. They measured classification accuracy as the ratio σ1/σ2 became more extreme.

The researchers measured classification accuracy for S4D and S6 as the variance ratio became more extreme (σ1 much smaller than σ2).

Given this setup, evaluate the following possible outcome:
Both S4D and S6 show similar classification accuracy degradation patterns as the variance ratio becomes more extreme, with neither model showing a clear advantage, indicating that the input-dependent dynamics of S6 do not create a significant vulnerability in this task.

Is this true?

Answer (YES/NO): NO